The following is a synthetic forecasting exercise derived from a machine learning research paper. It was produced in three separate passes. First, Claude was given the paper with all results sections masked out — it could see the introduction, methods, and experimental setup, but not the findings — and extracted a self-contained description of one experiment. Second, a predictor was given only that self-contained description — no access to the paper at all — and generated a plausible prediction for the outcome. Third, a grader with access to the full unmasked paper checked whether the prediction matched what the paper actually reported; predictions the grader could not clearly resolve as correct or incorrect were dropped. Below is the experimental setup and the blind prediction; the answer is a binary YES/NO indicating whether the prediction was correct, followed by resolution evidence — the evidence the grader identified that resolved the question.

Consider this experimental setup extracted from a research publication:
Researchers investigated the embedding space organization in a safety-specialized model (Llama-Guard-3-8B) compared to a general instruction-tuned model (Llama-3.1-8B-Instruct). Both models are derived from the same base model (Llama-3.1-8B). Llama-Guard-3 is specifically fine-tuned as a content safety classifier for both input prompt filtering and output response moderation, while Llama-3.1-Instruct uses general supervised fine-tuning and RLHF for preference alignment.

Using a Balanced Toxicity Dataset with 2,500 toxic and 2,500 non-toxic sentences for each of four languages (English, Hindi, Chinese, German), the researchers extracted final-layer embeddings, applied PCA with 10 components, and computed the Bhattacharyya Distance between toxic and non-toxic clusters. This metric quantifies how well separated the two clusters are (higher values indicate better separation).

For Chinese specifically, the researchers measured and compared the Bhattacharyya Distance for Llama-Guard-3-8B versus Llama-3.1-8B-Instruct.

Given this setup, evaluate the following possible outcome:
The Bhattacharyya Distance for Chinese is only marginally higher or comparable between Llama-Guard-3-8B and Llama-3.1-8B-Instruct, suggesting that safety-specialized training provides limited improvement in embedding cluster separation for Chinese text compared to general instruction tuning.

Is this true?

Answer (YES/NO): NO